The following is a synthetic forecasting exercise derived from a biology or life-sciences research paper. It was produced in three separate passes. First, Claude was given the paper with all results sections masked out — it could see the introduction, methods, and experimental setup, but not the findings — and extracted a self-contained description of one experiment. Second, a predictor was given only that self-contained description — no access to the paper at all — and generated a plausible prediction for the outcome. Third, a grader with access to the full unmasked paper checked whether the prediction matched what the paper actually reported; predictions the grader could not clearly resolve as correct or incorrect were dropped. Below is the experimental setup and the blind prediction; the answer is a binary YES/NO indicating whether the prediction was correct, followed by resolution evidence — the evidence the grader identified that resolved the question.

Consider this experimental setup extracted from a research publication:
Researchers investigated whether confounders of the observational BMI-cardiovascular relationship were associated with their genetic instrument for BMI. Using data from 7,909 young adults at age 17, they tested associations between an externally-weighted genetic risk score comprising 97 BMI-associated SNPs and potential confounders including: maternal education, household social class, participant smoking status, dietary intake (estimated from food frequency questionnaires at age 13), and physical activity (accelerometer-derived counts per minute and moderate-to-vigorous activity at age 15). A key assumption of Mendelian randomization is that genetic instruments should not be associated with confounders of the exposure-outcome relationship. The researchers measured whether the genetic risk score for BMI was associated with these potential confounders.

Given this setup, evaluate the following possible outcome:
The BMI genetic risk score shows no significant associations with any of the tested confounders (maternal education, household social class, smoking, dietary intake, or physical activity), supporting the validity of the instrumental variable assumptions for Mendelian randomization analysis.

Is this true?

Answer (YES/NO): NO